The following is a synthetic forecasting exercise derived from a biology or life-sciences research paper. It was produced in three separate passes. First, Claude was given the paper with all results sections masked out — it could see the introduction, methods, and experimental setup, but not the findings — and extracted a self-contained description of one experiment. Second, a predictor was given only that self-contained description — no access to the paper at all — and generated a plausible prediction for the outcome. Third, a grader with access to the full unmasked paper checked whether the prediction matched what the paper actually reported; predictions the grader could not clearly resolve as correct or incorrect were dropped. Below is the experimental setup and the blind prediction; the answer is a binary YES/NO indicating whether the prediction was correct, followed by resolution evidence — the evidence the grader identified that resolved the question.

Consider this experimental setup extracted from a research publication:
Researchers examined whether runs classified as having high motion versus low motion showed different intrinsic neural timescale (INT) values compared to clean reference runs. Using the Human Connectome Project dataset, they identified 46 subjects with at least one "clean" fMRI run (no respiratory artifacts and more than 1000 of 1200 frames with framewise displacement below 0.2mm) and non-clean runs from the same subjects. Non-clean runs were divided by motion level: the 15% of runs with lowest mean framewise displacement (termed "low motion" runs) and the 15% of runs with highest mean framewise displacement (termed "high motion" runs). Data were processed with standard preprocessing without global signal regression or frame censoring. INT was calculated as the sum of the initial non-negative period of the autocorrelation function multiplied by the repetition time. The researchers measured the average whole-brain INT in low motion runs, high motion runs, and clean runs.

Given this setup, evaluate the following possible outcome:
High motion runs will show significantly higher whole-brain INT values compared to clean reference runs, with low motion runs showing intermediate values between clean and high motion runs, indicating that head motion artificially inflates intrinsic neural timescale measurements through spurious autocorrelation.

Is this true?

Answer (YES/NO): NO